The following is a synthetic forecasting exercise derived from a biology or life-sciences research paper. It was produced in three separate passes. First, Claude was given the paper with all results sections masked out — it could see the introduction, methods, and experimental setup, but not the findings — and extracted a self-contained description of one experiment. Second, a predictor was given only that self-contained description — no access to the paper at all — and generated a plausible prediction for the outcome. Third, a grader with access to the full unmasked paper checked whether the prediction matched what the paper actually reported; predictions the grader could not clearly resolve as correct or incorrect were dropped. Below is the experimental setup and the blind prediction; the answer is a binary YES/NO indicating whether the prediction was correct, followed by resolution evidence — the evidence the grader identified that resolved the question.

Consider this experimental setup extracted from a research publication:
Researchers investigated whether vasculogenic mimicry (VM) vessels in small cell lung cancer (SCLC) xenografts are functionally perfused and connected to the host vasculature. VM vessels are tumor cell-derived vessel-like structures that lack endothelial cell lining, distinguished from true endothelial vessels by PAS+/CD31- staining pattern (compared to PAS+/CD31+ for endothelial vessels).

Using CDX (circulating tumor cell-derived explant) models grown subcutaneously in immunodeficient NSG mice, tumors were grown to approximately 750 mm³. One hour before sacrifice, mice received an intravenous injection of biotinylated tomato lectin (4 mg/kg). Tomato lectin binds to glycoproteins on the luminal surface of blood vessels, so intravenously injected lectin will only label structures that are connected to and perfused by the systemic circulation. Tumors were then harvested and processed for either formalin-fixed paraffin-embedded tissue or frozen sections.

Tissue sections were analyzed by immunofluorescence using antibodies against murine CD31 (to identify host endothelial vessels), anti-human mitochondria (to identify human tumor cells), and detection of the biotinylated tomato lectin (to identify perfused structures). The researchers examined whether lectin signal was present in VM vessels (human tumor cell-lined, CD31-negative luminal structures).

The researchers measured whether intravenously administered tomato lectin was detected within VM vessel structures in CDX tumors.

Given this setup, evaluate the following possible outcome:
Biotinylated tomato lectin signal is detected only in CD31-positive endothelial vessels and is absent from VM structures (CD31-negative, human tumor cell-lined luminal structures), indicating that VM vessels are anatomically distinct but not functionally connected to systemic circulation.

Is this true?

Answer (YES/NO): NO